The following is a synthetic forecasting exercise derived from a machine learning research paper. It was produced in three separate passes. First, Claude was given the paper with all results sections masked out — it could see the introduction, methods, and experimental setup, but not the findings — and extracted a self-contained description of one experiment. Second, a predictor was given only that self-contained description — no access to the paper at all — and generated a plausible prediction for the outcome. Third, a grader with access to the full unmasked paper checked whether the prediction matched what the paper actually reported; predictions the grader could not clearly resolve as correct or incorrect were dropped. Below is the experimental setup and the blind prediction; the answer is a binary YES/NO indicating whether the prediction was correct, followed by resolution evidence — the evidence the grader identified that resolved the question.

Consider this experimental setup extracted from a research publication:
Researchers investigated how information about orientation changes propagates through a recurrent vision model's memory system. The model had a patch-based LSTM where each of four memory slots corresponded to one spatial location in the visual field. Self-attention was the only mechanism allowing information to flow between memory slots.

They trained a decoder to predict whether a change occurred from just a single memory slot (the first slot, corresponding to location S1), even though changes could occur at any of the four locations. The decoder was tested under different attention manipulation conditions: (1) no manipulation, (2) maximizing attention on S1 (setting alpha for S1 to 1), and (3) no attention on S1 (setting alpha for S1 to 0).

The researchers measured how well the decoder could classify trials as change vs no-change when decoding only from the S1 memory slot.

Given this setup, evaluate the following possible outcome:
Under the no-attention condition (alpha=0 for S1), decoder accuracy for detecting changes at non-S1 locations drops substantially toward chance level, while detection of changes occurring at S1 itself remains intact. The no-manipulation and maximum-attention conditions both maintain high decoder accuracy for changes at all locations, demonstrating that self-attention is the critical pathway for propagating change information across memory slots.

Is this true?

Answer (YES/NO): NO